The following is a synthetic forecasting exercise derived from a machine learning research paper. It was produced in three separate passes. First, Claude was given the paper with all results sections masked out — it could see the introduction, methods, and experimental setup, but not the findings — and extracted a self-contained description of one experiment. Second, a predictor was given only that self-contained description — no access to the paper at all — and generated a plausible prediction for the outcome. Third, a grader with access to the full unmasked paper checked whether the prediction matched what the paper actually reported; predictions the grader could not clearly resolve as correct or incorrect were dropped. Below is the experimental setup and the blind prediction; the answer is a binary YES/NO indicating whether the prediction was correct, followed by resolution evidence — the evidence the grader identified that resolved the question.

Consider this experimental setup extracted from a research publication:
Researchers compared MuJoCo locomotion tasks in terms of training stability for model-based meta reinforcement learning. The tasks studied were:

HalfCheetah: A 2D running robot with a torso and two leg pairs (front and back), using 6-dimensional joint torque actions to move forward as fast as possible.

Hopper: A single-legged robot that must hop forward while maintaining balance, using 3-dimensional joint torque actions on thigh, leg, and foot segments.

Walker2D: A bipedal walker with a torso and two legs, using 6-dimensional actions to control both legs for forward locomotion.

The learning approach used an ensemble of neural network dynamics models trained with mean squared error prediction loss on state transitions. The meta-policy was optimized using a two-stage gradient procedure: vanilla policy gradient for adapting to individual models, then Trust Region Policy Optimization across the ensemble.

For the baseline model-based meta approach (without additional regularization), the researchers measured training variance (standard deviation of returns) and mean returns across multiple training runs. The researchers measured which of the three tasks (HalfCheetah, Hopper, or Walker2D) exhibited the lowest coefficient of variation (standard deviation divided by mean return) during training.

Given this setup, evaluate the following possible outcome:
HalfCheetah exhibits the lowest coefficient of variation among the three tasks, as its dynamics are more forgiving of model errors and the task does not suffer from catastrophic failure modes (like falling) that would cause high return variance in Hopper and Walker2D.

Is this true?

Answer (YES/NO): NO